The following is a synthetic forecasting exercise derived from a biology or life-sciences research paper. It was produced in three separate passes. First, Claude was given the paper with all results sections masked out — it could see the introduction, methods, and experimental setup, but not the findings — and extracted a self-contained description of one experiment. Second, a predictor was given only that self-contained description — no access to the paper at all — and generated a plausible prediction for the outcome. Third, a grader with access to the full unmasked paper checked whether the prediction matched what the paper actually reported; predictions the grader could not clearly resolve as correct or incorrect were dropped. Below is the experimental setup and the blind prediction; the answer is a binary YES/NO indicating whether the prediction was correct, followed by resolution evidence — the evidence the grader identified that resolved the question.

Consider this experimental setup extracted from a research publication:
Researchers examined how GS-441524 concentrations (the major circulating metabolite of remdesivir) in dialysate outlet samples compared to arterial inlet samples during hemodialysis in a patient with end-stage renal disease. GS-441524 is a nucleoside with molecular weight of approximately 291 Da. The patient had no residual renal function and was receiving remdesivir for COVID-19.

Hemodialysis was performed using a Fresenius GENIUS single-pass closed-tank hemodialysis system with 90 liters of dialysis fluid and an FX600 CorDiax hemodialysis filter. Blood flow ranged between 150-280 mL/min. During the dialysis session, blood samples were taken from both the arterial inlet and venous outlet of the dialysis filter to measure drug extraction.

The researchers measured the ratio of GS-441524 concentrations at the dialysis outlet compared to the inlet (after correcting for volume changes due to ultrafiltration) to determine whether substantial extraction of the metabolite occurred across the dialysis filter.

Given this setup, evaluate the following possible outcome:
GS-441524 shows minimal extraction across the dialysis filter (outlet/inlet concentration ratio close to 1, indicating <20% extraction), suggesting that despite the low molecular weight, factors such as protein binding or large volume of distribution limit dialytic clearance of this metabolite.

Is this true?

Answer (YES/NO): NO